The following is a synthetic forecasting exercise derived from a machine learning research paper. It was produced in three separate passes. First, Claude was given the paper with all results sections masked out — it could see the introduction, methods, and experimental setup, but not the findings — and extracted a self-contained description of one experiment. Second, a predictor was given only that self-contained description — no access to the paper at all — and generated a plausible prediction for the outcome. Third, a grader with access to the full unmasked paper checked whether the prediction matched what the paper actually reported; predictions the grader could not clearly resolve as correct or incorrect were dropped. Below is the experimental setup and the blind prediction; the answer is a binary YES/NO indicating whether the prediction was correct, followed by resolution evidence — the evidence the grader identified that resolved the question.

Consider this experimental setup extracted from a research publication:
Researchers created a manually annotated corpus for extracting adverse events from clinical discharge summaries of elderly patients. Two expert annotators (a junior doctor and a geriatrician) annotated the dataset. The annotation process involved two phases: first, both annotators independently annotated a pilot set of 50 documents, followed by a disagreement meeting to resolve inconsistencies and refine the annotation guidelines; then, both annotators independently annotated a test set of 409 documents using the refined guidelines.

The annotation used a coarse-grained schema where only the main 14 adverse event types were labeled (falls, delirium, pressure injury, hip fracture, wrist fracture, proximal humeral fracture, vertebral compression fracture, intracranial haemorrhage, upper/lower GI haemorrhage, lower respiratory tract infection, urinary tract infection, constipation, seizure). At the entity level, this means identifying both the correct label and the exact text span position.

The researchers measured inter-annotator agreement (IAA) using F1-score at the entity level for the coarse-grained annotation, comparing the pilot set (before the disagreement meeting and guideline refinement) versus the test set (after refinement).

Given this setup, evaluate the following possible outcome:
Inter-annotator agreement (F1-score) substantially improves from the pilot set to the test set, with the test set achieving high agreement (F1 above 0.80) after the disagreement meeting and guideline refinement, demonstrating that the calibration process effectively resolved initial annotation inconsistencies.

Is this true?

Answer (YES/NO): NO